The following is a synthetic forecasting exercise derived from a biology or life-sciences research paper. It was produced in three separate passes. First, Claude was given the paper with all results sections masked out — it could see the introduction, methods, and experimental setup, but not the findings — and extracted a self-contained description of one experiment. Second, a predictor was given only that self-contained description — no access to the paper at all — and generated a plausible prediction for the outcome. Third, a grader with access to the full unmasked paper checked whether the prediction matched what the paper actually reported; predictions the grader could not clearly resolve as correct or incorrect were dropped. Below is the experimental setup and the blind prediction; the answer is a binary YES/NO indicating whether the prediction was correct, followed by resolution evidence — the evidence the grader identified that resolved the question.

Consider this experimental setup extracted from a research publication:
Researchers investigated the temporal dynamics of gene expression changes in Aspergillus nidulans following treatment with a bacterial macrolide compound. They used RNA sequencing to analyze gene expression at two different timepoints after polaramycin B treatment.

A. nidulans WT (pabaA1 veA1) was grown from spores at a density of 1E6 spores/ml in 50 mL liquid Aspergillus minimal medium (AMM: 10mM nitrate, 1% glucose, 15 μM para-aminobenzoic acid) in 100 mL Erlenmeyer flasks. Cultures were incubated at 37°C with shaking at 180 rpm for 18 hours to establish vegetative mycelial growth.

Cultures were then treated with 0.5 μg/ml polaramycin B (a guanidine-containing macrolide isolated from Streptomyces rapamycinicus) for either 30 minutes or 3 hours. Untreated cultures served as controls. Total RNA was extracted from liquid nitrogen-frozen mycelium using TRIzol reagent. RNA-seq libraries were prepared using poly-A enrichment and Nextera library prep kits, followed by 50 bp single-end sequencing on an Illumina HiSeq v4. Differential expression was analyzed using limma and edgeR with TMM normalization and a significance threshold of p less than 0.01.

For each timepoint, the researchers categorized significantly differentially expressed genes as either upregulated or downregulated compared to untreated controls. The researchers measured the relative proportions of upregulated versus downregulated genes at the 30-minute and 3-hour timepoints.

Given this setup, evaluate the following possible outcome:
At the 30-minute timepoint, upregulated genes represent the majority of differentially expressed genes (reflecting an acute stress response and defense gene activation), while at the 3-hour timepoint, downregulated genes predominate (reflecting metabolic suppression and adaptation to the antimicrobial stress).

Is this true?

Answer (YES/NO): NO